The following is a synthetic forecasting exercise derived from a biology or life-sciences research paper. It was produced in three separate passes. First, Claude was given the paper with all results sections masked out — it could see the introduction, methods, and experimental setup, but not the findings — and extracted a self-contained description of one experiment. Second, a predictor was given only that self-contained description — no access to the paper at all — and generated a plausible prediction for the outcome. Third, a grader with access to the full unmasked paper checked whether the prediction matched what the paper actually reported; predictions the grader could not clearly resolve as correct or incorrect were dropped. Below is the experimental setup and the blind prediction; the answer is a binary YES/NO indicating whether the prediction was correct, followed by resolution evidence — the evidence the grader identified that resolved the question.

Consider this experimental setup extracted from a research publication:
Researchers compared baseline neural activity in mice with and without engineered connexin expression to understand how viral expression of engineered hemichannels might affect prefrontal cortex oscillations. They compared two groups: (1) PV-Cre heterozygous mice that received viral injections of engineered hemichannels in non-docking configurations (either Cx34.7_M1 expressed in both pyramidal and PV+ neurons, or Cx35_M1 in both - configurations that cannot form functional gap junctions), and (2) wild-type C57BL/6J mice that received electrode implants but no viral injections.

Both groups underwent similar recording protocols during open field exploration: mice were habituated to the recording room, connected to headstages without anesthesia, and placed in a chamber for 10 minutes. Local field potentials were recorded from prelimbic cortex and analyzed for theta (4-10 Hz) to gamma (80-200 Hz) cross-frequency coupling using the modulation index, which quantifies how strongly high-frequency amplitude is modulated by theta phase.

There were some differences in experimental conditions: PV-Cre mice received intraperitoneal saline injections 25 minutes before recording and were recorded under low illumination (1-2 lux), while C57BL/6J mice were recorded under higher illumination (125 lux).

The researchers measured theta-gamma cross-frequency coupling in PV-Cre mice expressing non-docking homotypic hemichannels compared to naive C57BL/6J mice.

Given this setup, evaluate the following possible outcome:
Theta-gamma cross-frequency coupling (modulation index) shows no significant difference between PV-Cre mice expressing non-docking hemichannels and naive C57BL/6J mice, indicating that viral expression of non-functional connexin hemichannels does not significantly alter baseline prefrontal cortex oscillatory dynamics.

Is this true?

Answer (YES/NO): YES